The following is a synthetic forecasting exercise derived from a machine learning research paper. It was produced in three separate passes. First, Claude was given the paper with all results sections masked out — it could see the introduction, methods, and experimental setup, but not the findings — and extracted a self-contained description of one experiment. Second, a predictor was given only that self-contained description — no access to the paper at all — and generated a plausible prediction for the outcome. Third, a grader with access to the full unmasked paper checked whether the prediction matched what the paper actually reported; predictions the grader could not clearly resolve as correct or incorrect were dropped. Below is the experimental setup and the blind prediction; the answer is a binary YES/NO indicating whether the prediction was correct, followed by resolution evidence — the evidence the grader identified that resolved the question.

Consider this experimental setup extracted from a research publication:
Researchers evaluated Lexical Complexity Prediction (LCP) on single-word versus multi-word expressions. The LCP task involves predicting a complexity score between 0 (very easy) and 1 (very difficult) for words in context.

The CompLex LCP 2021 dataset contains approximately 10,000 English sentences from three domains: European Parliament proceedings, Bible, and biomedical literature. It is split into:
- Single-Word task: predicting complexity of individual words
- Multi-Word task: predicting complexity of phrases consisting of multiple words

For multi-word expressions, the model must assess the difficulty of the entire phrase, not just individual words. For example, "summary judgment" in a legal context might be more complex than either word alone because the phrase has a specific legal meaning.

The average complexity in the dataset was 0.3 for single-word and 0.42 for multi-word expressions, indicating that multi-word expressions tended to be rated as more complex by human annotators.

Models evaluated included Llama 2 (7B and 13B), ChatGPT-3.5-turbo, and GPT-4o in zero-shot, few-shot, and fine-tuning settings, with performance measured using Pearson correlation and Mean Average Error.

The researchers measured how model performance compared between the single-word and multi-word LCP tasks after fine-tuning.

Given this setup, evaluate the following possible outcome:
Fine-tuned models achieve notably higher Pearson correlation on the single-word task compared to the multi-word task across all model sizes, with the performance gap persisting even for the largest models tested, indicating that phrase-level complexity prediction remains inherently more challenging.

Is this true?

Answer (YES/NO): NO